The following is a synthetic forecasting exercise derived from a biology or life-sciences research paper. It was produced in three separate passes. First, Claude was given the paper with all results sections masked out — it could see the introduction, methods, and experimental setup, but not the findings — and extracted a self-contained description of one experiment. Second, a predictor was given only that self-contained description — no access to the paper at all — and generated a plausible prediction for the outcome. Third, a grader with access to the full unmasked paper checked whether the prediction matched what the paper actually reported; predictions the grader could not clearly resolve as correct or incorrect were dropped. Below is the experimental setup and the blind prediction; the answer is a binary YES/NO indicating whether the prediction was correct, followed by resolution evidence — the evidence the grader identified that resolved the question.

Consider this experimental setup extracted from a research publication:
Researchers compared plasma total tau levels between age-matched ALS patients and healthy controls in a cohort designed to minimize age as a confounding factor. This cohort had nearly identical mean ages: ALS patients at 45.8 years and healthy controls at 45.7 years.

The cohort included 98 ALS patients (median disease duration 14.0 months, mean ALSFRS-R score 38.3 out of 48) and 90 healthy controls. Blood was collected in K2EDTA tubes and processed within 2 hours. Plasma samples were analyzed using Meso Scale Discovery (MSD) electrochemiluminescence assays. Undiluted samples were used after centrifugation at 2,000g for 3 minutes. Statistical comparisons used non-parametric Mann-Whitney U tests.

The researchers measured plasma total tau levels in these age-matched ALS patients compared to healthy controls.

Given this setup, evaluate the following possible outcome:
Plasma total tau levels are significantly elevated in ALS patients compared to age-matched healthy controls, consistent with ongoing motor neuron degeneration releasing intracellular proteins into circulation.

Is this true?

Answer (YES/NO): YES